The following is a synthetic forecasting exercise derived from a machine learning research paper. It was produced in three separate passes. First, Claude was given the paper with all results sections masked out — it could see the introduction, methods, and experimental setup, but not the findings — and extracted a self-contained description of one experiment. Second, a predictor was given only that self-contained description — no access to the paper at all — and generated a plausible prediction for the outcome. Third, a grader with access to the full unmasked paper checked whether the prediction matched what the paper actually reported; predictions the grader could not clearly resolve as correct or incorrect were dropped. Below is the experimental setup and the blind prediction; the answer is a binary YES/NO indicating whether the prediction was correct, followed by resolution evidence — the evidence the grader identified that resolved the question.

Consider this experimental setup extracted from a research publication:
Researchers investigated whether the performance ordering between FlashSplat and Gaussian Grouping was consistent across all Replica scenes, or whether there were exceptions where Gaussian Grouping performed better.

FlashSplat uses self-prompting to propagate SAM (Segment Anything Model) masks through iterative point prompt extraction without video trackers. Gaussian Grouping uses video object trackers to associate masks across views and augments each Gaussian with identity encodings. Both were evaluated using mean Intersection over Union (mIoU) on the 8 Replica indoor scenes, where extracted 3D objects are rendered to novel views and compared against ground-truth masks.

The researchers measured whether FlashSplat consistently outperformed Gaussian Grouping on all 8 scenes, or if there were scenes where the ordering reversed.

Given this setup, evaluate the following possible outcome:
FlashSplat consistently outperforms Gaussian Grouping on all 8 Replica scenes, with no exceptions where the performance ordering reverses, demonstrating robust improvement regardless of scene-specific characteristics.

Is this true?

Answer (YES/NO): NO